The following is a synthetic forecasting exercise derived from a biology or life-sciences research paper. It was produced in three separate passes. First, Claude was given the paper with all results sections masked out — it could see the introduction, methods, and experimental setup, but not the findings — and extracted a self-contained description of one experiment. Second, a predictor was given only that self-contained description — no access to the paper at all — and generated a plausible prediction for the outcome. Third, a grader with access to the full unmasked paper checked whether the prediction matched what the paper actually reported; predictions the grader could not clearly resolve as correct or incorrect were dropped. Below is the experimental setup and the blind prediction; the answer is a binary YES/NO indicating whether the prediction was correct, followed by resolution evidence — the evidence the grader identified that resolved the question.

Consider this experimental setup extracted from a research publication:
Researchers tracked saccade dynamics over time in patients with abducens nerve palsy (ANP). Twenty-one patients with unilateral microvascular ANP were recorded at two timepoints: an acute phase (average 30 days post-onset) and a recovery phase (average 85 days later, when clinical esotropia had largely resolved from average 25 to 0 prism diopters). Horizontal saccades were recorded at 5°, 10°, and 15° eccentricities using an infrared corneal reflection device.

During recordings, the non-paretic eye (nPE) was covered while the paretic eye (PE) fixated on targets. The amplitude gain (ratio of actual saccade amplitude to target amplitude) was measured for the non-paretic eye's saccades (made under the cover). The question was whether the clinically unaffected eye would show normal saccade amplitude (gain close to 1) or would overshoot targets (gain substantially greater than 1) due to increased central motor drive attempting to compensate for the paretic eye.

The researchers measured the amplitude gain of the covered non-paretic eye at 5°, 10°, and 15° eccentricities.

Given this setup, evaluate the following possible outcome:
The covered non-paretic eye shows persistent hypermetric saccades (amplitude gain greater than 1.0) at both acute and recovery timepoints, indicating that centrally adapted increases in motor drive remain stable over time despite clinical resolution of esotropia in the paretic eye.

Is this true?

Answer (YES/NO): YES